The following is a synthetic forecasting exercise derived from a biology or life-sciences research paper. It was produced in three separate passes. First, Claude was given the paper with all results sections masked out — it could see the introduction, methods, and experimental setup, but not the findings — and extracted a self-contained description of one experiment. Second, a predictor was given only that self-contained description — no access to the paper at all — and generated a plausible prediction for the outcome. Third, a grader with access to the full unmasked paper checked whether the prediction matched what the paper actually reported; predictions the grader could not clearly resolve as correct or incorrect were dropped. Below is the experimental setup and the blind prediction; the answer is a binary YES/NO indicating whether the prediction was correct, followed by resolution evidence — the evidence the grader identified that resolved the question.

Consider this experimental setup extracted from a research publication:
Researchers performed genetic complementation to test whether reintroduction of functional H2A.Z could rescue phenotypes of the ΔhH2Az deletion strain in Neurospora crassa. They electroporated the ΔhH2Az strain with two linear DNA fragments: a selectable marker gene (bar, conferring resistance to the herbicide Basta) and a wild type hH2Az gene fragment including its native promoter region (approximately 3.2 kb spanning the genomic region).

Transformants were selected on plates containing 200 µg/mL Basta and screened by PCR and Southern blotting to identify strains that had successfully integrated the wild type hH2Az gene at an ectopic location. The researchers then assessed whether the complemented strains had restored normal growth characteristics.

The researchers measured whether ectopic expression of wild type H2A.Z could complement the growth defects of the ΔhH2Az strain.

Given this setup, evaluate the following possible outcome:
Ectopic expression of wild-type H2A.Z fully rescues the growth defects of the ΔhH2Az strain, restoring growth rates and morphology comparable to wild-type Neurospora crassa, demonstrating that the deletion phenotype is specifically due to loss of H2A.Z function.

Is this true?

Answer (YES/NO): YES